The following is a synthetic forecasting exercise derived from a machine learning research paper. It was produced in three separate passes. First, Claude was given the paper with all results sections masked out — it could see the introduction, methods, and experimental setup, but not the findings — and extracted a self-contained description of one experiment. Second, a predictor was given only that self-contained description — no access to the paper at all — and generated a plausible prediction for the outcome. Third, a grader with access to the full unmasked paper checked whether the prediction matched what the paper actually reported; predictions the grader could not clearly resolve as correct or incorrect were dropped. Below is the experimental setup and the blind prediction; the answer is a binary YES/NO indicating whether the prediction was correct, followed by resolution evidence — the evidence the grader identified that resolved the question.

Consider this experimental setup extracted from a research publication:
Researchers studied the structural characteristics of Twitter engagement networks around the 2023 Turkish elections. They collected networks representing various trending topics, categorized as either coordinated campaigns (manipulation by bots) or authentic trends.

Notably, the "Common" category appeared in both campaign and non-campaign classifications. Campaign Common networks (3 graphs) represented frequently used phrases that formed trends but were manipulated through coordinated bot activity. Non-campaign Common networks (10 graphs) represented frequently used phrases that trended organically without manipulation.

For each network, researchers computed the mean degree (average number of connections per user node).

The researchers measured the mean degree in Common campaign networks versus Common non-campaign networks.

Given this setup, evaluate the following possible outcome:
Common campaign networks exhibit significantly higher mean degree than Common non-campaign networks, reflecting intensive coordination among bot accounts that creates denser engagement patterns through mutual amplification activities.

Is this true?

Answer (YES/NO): NO